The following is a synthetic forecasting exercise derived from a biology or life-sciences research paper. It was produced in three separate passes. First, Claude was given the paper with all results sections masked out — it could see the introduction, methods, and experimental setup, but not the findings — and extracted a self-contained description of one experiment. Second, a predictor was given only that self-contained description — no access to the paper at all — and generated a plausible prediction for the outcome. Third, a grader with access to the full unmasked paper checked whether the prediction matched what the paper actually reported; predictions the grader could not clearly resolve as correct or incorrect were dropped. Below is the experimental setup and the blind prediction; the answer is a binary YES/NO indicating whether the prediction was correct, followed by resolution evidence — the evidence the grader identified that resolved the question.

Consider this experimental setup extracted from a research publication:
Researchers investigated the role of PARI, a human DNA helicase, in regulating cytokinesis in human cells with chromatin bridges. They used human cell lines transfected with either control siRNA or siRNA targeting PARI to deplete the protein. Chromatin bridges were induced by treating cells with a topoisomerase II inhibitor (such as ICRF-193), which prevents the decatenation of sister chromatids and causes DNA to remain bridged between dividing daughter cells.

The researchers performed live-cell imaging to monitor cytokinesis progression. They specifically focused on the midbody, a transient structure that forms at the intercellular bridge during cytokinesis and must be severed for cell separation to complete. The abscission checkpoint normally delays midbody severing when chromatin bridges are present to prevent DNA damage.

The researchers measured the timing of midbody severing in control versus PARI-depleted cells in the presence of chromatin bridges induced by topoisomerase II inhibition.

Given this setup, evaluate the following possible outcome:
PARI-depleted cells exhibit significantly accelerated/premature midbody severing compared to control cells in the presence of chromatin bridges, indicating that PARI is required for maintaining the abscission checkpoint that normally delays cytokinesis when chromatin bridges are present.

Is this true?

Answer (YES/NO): YES